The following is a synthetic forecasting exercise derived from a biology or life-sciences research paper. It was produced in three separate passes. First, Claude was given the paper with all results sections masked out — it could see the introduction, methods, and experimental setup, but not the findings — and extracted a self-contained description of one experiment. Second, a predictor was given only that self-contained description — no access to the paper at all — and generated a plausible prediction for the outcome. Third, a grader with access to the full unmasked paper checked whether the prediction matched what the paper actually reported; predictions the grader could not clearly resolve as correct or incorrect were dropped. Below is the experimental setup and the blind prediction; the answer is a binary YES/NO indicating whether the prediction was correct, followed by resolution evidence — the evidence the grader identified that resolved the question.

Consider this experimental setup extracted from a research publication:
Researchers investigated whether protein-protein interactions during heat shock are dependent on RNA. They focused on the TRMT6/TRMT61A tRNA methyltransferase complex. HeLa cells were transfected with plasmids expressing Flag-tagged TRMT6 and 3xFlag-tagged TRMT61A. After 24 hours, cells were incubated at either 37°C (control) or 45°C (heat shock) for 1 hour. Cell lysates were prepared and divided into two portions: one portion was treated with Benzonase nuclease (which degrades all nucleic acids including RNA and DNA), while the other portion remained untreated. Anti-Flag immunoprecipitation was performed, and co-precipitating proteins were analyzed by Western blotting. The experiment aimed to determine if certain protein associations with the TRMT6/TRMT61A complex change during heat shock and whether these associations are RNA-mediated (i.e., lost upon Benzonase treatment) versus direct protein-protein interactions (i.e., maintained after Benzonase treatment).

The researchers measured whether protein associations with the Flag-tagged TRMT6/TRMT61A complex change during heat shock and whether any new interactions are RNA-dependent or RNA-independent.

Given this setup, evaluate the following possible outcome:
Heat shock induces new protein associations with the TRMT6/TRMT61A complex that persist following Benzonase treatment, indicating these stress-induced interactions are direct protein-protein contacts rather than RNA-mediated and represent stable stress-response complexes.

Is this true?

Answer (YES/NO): NO